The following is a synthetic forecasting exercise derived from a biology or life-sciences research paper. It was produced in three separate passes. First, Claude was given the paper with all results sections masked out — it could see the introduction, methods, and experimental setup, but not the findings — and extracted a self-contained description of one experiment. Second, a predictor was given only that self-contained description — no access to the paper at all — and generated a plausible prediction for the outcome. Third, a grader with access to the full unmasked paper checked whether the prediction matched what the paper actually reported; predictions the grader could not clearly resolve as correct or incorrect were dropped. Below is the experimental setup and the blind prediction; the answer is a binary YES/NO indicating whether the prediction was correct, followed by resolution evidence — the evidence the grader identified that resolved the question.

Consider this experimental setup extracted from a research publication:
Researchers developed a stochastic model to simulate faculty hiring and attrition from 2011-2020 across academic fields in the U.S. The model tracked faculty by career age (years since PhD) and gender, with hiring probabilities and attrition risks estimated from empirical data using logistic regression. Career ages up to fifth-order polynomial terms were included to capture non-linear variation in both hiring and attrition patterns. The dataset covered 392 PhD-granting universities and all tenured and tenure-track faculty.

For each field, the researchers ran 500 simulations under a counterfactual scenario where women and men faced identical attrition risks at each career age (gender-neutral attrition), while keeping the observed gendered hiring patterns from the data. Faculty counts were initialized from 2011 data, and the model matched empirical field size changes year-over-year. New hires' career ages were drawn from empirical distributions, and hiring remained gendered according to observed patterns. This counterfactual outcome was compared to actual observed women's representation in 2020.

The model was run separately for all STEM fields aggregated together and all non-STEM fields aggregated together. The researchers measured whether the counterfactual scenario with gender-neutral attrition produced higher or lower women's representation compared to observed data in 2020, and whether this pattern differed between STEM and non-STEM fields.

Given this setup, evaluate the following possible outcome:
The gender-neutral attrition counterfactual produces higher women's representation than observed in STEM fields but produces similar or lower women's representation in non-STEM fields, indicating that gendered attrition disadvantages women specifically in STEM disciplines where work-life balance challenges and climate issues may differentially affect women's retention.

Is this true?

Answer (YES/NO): NO